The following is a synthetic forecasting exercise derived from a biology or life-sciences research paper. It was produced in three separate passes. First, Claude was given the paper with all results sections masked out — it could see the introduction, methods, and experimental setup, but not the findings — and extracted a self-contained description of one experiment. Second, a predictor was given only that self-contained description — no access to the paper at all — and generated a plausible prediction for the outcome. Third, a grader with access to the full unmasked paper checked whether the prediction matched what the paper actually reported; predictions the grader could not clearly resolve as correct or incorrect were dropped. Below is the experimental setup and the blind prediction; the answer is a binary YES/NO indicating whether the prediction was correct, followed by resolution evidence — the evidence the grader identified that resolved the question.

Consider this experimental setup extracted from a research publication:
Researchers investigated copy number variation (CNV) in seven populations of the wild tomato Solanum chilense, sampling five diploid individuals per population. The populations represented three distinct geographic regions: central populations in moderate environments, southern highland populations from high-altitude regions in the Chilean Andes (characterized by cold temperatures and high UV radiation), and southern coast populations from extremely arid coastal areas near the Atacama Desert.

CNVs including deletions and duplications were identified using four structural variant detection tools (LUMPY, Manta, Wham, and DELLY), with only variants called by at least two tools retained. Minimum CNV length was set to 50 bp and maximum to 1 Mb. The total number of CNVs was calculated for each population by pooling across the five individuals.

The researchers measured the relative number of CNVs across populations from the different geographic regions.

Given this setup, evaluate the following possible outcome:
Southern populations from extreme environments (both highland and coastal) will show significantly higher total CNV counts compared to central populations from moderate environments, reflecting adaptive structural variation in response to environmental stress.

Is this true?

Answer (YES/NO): YES